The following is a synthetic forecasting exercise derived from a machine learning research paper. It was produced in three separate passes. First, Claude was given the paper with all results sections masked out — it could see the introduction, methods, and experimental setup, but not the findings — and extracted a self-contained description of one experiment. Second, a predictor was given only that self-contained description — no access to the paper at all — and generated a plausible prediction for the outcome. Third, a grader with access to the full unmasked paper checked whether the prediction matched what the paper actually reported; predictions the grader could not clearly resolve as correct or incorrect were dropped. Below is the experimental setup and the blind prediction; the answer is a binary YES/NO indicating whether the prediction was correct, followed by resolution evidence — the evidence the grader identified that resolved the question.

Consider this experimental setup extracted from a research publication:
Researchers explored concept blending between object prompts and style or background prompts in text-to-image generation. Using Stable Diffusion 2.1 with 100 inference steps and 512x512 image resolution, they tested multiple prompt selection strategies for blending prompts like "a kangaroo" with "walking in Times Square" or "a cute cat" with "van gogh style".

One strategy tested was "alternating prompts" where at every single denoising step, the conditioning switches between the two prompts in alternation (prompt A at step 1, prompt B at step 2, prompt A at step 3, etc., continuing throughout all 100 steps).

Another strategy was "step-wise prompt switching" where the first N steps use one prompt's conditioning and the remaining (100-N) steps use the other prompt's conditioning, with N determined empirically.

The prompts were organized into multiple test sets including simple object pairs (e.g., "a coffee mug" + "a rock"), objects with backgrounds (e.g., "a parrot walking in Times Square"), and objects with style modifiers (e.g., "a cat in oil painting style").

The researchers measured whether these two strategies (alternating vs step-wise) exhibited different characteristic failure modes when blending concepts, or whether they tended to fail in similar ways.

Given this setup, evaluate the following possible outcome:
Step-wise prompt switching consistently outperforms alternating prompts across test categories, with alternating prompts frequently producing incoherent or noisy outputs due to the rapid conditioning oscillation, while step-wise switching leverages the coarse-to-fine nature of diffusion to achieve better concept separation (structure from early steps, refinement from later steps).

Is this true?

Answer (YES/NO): NO